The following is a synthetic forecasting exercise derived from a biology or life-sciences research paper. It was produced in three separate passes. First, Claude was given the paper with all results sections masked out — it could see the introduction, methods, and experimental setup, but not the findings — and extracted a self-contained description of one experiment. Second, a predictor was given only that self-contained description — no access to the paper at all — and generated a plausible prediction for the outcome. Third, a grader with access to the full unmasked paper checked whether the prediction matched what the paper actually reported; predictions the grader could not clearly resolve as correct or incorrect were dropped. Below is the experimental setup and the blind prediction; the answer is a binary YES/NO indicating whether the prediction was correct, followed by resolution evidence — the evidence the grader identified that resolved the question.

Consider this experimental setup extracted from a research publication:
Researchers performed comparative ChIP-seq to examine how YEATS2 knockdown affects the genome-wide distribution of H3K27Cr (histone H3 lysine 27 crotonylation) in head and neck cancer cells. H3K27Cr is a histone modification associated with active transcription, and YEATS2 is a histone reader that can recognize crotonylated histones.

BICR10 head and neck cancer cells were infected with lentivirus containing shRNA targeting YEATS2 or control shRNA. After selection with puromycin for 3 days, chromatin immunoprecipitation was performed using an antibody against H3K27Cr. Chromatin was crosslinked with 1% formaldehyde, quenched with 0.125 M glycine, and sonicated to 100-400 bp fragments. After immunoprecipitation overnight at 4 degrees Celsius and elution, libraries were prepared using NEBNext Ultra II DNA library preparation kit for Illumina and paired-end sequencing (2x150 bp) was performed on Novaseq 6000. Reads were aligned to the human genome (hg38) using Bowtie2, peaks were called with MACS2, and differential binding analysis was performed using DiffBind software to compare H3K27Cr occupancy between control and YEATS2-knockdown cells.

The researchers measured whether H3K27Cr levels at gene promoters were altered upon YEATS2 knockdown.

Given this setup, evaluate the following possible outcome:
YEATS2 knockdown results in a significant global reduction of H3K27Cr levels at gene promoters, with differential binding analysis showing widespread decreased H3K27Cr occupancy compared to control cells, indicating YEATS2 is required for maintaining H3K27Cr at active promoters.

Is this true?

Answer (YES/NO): YES